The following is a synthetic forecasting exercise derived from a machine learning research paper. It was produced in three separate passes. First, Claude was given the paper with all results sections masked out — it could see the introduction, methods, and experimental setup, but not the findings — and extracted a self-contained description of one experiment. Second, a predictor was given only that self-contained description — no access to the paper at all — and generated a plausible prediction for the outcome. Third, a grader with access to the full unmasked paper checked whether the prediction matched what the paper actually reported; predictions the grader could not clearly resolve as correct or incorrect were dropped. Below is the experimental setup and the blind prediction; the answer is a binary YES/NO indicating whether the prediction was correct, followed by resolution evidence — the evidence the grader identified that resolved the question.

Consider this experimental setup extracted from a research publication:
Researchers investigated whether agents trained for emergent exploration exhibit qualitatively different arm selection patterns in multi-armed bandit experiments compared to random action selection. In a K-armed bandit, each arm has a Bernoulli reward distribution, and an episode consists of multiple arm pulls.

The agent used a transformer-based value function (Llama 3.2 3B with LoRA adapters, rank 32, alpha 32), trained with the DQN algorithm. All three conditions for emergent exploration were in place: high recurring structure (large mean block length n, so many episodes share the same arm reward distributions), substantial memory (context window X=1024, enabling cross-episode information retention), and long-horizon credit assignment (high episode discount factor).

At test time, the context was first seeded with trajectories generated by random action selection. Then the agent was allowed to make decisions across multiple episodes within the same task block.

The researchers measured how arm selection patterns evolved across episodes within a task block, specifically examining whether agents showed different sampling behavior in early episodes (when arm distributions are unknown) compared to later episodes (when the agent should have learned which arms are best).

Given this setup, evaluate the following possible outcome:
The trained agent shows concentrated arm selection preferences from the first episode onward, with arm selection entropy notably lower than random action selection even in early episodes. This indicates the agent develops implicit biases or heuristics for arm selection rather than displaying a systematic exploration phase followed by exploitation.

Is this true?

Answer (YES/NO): NO